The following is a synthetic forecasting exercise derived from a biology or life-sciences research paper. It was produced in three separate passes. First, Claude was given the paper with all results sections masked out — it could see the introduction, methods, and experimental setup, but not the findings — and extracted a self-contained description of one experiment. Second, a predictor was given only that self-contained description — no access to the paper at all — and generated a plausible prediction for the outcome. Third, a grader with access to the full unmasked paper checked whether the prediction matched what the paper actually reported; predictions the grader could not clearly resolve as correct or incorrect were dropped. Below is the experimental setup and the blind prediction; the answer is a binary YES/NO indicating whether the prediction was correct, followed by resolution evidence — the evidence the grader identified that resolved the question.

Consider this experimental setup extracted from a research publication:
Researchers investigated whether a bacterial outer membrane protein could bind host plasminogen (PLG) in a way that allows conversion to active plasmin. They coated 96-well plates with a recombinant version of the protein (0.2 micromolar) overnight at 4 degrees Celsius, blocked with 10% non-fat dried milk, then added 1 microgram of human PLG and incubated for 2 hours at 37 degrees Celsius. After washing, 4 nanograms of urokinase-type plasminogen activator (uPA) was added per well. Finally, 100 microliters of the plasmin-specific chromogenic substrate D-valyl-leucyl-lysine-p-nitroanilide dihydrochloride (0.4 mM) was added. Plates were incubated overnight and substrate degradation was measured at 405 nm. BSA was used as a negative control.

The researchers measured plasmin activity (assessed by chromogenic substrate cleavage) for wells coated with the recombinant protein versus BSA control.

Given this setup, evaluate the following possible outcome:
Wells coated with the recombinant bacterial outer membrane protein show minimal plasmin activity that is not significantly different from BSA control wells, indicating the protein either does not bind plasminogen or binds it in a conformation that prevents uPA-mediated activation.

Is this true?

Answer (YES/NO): NO